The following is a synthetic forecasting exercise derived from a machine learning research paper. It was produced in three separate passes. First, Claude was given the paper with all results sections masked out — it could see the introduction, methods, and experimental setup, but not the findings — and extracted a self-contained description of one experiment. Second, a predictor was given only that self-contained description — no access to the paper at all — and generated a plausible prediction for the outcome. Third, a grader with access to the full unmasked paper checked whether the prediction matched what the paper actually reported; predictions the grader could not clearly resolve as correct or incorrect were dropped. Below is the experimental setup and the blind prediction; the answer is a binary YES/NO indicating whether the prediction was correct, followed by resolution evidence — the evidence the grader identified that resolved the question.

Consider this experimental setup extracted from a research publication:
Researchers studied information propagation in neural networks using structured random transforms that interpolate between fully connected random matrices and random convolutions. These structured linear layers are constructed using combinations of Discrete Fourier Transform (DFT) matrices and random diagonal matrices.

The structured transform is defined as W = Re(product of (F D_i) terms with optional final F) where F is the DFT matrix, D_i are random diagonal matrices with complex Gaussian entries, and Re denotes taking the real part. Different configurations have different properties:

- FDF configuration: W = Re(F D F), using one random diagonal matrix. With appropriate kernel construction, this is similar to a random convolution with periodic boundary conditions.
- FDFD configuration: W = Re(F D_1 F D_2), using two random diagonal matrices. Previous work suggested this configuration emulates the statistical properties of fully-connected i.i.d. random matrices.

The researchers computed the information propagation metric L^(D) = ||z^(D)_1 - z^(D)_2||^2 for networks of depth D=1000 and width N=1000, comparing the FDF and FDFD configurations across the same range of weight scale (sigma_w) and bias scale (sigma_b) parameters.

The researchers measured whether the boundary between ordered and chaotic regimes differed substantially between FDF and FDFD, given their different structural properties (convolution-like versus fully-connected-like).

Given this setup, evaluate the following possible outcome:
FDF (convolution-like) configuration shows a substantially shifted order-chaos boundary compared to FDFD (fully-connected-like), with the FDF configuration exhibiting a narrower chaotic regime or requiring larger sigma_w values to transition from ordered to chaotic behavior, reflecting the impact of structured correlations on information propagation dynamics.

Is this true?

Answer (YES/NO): NO